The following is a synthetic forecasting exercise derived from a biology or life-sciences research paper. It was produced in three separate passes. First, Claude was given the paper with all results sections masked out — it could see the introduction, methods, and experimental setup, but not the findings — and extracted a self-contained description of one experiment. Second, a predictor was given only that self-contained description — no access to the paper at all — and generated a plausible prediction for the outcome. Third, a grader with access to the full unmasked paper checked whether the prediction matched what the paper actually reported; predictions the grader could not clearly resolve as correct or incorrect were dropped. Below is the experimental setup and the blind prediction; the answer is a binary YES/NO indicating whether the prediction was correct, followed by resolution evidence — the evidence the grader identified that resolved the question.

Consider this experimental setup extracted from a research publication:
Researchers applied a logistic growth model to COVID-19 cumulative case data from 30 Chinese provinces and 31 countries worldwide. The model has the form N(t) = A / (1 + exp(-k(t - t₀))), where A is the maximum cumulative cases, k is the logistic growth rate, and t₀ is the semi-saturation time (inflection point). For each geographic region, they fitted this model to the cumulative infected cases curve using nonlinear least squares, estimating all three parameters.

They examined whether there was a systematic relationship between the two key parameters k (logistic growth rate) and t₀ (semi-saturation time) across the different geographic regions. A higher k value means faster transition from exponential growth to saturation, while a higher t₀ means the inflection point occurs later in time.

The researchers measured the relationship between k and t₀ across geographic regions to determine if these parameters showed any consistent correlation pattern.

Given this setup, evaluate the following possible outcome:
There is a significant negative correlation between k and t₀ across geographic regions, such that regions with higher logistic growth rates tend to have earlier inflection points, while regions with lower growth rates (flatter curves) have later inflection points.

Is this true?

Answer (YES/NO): YES